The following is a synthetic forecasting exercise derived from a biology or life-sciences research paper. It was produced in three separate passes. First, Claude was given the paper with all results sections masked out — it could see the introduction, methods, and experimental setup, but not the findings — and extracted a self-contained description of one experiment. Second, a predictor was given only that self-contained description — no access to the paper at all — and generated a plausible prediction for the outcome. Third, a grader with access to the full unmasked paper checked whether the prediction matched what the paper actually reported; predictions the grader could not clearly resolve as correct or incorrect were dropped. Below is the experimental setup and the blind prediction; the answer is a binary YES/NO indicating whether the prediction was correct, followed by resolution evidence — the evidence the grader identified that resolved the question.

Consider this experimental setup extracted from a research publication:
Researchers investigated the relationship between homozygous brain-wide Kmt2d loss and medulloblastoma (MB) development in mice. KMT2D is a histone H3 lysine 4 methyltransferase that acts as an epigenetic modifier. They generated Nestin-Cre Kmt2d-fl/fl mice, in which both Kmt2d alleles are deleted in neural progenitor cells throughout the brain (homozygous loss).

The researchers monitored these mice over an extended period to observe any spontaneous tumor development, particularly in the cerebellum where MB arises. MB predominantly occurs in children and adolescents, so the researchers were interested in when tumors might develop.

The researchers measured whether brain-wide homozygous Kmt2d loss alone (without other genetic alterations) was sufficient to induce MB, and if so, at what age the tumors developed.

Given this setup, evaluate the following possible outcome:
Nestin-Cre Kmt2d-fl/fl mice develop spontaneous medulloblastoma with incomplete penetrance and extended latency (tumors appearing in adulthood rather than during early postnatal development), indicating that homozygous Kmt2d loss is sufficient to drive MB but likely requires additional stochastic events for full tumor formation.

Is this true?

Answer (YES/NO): NO